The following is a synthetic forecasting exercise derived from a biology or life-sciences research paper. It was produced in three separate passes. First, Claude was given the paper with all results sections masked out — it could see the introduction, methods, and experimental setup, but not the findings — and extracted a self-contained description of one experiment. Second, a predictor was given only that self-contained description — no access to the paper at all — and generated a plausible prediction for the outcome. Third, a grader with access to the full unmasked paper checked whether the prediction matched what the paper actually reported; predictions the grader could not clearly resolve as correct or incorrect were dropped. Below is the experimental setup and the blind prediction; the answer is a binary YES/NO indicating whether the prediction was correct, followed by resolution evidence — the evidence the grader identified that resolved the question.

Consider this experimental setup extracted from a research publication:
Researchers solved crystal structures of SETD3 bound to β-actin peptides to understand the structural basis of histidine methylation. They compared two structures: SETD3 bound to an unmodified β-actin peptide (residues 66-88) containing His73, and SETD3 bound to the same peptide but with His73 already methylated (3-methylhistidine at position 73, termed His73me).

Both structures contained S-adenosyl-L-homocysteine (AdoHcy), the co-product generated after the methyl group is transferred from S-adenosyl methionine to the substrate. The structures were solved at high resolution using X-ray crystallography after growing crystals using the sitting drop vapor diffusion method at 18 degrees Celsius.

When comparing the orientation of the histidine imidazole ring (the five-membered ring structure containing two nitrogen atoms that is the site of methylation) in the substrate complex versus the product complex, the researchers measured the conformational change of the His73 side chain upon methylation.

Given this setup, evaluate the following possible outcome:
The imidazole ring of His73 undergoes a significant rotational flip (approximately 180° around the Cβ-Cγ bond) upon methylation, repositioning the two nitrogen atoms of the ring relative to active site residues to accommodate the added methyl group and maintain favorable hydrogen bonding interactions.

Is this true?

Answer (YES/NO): NO